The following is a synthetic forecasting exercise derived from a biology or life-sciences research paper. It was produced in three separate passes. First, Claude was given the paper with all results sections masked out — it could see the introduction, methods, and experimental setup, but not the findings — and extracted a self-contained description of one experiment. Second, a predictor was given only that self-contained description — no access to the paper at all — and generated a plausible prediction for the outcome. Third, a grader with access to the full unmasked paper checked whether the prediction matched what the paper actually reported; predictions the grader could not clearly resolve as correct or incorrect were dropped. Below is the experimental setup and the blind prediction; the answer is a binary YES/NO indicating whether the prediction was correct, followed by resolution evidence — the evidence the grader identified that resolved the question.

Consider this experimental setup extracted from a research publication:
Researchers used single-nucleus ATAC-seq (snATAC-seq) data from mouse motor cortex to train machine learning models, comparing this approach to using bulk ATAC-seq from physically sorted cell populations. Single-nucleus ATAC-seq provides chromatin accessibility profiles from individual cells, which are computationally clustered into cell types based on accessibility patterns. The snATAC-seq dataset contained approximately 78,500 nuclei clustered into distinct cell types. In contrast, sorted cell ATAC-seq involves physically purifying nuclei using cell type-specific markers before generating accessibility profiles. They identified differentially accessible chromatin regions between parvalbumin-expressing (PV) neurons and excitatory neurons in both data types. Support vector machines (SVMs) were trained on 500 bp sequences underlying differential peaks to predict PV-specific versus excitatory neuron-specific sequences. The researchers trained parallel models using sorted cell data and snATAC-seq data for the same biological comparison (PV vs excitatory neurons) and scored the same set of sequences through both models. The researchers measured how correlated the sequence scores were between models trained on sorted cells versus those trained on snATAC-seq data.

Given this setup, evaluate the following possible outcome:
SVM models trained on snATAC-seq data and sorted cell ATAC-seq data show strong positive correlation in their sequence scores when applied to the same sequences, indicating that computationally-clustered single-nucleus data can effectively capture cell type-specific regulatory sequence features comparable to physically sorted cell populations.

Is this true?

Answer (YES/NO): YES